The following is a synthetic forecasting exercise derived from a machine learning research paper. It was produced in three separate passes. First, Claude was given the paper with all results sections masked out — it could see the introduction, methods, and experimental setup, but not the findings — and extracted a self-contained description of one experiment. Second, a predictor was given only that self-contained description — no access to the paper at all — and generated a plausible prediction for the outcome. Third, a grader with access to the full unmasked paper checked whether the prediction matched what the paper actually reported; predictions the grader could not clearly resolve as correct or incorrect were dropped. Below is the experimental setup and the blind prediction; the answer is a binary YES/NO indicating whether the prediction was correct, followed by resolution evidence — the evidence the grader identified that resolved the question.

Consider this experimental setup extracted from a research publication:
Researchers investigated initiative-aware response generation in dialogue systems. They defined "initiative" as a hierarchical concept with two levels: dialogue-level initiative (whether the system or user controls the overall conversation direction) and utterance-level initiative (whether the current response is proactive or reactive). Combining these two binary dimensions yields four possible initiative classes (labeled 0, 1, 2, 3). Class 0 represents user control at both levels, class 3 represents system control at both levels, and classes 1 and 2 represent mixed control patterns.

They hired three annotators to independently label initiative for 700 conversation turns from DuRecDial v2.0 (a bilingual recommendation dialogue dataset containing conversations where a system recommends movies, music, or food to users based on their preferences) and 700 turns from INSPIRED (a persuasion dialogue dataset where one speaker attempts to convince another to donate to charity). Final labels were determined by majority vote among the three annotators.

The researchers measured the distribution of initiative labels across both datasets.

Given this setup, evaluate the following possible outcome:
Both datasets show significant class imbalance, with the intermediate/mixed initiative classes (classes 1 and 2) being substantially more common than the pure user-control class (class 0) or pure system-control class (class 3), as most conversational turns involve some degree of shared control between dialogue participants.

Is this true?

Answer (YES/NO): NO